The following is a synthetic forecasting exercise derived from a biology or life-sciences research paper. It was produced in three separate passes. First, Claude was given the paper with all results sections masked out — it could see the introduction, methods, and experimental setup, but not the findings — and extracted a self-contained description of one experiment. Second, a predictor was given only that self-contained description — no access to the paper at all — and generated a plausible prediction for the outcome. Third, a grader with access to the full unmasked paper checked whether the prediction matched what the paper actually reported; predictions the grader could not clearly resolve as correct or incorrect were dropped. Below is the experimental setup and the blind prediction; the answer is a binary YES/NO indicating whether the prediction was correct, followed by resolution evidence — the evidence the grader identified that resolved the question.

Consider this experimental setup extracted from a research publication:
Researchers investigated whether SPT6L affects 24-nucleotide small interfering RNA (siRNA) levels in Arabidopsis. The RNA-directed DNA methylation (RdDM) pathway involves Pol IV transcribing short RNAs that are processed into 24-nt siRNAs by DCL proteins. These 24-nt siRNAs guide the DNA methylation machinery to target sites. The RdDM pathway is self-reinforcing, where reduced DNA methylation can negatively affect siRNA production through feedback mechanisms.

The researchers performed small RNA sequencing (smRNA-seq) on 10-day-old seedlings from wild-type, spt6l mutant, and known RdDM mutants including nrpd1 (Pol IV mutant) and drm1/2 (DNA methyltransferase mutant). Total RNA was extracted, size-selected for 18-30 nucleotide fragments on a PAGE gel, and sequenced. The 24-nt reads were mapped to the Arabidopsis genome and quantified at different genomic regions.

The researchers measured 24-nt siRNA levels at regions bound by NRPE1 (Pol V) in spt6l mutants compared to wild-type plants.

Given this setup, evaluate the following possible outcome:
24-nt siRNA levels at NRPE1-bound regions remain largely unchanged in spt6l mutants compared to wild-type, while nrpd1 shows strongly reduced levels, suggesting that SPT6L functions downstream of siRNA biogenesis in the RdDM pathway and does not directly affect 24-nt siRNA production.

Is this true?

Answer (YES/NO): NO